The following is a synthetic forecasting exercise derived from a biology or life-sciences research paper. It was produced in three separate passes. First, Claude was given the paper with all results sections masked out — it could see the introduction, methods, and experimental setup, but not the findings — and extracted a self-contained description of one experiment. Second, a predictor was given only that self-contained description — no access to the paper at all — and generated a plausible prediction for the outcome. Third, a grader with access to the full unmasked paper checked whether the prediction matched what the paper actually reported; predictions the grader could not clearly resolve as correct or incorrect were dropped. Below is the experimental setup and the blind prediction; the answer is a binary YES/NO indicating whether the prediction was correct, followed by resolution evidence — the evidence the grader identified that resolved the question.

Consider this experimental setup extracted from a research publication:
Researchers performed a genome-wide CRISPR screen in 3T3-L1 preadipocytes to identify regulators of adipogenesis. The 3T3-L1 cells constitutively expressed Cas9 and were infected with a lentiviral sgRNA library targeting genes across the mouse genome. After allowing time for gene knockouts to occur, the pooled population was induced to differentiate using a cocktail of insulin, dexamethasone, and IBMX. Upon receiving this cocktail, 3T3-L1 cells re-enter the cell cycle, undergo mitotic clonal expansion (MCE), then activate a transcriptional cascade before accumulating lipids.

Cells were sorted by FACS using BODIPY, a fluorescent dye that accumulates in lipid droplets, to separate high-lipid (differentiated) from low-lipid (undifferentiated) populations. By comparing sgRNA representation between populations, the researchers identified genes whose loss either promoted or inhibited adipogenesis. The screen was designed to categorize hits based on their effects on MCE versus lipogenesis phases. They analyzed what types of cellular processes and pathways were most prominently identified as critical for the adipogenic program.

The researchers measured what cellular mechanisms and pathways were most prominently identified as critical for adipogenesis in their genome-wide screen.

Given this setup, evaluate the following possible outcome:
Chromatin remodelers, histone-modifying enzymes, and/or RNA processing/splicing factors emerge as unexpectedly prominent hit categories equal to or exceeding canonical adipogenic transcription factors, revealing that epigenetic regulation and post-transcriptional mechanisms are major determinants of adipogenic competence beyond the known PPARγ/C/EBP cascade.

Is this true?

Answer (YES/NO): NO